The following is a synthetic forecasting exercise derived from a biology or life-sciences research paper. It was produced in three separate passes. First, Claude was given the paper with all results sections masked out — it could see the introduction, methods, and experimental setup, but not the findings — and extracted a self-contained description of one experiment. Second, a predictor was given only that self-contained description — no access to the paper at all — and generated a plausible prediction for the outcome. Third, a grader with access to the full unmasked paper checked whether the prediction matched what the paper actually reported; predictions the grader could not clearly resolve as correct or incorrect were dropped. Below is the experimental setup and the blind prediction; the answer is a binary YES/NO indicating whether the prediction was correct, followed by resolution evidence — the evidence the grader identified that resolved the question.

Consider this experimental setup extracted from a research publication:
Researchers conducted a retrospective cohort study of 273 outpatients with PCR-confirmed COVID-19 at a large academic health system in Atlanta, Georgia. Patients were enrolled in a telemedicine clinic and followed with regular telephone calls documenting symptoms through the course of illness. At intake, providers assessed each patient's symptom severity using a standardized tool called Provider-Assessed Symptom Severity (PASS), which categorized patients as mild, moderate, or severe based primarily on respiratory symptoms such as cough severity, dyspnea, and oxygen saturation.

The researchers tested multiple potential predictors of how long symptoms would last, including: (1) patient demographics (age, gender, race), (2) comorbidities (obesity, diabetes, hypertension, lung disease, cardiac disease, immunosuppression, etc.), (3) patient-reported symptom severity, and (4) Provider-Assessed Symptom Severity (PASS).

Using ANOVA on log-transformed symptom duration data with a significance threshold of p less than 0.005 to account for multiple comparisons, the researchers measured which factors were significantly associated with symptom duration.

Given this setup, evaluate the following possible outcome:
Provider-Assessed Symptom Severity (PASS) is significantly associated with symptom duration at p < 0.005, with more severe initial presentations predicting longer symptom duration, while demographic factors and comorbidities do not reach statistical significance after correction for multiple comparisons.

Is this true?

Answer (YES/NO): YES